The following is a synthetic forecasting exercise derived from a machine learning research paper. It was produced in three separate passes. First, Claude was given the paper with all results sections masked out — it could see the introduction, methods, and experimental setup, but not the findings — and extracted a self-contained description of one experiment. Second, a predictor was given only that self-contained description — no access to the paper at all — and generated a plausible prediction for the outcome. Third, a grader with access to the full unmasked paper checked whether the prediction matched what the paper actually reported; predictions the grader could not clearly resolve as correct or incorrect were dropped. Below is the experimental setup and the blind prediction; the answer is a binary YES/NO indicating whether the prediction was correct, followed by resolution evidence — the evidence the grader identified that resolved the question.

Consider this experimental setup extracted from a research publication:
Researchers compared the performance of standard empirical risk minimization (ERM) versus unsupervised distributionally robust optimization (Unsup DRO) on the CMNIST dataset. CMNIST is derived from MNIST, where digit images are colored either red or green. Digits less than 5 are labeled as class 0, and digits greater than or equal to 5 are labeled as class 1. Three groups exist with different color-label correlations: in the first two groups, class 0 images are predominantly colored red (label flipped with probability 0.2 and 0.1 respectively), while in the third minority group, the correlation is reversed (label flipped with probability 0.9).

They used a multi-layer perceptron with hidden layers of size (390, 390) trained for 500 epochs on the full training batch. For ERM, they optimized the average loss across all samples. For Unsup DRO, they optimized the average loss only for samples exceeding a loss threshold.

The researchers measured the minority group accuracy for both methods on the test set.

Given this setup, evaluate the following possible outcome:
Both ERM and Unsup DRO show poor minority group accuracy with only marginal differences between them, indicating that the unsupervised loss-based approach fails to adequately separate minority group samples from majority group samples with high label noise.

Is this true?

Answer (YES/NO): YES